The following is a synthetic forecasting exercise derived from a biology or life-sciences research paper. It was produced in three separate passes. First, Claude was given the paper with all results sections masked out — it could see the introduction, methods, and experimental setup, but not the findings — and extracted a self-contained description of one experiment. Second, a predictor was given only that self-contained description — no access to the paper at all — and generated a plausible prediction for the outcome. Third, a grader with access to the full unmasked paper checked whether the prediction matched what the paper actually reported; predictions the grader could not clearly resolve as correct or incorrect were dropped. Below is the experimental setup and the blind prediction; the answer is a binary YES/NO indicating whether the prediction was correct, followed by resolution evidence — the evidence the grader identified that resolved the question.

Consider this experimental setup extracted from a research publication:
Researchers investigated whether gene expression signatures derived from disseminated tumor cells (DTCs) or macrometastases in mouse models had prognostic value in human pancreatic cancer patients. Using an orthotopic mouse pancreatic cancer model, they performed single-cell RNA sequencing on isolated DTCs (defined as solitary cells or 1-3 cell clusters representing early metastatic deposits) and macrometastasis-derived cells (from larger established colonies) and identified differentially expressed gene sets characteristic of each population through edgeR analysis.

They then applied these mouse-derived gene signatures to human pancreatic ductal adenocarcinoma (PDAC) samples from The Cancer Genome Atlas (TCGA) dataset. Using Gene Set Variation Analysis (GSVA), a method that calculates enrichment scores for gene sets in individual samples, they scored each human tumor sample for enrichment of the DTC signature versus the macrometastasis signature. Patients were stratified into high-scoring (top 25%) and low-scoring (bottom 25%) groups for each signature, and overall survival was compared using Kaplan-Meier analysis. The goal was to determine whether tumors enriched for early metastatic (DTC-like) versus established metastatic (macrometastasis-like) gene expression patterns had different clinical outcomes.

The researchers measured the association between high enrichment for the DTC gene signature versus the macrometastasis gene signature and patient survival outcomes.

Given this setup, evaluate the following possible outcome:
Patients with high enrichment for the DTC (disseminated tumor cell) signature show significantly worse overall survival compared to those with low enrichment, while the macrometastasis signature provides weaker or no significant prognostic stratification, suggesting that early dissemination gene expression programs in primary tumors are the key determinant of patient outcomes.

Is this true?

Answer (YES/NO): YES